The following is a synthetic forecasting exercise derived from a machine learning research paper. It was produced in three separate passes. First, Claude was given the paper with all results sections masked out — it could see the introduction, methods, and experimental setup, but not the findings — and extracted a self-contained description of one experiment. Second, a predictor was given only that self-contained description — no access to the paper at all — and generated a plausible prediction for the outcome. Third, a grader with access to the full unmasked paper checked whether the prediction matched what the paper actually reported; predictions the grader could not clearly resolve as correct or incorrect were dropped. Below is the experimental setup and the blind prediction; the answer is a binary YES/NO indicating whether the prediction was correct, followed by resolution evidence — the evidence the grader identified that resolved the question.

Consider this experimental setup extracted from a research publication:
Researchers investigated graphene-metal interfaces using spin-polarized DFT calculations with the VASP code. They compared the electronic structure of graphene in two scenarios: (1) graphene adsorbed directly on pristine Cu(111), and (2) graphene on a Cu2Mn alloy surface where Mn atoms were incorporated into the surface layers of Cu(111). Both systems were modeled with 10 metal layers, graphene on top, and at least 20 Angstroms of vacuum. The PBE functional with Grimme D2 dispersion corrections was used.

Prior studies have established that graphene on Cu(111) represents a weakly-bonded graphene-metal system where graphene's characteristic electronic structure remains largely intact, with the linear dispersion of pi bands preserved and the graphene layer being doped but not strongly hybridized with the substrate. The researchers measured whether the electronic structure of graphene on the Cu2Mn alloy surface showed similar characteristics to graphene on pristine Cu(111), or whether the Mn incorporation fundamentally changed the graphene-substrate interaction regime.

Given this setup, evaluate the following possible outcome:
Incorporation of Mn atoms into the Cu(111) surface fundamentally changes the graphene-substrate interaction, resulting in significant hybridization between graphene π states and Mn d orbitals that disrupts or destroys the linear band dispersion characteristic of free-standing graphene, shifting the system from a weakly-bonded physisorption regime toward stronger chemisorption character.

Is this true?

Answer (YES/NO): NO